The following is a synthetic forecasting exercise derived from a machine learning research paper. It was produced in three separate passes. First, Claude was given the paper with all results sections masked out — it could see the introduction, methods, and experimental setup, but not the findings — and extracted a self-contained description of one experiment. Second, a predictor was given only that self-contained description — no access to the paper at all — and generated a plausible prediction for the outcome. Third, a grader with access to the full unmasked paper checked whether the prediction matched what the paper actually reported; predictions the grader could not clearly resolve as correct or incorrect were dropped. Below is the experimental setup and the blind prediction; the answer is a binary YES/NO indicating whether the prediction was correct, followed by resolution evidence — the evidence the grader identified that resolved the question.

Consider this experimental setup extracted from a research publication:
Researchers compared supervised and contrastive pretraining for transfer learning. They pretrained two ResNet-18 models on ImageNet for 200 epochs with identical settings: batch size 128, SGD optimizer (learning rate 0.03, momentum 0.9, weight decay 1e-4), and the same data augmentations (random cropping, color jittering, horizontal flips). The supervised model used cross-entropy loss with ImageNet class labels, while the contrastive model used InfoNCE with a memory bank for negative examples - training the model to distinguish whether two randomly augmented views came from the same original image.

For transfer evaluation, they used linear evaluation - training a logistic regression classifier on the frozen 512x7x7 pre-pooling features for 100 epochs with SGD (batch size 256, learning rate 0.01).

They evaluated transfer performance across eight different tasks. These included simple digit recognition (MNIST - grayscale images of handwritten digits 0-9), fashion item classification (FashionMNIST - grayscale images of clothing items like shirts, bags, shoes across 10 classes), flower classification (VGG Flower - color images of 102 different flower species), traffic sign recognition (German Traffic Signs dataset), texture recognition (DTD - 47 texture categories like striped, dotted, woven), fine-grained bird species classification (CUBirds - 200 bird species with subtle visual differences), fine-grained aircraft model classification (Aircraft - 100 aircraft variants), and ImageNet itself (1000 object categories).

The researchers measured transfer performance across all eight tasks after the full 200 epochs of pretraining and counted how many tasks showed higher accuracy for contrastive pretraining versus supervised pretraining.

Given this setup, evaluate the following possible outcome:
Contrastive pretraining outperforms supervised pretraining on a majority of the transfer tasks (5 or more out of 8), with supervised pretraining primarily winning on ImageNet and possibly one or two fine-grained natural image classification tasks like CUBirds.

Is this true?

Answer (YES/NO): NO